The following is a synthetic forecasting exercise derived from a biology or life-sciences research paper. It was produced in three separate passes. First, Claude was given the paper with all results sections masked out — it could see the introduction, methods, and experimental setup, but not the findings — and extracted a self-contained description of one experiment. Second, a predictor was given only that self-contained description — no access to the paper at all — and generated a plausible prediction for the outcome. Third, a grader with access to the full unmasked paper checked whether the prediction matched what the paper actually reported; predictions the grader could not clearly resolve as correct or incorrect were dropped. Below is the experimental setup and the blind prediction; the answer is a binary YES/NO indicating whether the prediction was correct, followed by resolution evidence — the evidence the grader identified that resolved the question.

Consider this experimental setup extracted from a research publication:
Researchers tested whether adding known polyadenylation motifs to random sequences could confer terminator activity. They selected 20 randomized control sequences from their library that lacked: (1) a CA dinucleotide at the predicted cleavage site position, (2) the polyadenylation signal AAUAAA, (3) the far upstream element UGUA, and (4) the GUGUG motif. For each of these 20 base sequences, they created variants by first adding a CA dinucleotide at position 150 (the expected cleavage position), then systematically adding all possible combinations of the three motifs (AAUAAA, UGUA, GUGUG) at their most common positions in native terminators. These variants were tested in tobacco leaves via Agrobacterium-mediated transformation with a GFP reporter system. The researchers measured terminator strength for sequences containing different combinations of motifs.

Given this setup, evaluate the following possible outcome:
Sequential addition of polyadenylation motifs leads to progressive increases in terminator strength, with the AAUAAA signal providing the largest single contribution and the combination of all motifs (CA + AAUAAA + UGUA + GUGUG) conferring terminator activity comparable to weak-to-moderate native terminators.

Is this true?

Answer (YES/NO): NO